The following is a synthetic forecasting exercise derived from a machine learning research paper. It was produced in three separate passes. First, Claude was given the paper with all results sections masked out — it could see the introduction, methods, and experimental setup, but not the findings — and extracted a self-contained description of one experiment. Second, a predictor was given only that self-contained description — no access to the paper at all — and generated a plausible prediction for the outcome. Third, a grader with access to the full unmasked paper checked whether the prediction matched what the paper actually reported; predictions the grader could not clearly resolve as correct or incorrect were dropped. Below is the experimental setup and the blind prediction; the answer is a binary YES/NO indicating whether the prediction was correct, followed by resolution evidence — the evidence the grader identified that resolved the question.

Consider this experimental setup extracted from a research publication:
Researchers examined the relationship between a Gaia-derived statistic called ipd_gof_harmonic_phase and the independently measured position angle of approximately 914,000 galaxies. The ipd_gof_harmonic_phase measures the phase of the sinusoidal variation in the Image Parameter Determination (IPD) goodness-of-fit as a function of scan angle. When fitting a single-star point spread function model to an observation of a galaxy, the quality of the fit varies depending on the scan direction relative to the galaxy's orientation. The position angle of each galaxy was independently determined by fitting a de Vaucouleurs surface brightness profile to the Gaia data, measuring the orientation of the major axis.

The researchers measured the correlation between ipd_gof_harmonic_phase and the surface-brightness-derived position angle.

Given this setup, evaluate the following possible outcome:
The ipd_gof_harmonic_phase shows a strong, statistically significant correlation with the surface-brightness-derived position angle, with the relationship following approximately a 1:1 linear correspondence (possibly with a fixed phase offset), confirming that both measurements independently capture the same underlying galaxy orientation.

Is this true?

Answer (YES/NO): YES